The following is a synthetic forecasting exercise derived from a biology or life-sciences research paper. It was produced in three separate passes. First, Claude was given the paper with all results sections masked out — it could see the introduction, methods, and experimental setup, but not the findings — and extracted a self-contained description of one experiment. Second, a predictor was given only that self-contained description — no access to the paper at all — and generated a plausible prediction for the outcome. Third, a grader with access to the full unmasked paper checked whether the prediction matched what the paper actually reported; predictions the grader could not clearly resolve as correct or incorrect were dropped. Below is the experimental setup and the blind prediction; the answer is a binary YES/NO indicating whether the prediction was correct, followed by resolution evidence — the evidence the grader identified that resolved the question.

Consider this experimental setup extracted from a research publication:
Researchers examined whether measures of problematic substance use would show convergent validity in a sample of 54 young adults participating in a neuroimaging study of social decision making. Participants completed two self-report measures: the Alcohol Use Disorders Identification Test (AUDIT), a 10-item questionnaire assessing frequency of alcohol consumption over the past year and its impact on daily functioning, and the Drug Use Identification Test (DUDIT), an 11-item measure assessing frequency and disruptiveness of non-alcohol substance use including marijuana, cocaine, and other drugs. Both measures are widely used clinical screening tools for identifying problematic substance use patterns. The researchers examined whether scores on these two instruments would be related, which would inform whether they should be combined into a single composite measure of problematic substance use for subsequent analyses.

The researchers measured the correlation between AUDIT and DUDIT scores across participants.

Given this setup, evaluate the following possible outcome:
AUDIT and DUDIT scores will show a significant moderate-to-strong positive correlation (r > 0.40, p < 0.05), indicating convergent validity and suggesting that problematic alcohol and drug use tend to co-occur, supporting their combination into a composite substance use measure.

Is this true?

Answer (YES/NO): NO